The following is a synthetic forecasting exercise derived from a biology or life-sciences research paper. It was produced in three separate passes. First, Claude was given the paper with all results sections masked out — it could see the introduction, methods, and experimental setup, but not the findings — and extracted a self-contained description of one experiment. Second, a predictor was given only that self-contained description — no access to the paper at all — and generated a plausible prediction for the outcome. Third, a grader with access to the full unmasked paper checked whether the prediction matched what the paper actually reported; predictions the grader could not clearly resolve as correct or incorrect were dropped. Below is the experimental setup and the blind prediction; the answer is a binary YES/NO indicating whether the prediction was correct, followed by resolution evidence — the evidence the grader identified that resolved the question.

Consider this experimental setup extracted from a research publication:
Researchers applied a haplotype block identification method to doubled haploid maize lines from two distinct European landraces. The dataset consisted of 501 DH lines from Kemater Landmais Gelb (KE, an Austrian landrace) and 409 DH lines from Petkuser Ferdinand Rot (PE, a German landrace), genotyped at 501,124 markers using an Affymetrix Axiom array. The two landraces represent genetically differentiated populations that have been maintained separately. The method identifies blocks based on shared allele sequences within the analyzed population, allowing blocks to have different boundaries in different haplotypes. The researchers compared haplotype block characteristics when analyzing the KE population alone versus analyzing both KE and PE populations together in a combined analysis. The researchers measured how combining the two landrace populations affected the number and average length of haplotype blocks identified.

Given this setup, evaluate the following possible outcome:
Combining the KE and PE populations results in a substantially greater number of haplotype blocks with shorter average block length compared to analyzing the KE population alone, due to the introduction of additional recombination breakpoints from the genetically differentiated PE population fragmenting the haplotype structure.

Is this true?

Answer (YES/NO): NO